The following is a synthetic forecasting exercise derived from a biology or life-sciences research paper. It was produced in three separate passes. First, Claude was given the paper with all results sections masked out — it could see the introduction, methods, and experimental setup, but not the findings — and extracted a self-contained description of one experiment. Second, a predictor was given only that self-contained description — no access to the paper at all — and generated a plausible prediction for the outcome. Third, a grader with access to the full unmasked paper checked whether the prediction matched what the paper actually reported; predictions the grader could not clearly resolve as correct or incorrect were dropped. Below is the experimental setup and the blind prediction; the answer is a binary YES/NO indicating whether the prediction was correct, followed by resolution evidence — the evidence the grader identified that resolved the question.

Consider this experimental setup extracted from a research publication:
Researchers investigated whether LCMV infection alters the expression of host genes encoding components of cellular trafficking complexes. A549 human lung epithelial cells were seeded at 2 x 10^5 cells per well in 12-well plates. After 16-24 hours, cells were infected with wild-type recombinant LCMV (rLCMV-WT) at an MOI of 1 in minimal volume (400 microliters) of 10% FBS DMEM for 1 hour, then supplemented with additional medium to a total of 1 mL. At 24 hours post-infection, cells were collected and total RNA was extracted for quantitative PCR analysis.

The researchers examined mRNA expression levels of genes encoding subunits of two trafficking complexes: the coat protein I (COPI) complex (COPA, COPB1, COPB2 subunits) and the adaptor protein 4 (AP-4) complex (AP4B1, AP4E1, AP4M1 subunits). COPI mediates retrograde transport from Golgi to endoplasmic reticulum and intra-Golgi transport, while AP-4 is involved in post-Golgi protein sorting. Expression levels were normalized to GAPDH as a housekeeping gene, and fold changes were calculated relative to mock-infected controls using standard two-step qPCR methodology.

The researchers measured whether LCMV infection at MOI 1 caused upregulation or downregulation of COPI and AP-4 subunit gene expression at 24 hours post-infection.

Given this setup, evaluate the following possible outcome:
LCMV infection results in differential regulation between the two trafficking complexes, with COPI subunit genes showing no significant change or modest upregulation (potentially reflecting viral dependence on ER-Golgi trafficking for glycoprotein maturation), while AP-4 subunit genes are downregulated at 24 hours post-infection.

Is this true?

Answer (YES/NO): NO